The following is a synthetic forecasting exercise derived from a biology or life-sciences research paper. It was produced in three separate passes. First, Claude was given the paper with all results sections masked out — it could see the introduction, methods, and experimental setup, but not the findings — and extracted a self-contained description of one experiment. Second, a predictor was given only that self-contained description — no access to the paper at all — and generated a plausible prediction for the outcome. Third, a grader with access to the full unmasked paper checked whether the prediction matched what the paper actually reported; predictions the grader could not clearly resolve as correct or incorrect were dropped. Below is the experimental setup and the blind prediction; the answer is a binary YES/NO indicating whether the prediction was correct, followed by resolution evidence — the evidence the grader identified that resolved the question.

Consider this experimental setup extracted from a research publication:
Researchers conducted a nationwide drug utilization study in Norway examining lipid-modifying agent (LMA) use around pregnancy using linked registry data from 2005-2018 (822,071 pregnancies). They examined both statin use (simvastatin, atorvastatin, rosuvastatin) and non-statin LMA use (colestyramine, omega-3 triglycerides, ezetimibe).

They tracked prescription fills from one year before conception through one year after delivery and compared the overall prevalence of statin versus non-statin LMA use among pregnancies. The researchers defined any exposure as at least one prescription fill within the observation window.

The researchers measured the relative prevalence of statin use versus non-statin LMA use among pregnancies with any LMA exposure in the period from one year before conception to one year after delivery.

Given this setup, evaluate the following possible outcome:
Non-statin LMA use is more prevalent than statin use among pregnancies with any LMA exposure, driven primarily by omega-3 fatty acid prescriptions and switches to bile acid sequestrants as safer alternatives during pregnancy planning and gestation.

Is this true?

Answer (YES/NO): NO